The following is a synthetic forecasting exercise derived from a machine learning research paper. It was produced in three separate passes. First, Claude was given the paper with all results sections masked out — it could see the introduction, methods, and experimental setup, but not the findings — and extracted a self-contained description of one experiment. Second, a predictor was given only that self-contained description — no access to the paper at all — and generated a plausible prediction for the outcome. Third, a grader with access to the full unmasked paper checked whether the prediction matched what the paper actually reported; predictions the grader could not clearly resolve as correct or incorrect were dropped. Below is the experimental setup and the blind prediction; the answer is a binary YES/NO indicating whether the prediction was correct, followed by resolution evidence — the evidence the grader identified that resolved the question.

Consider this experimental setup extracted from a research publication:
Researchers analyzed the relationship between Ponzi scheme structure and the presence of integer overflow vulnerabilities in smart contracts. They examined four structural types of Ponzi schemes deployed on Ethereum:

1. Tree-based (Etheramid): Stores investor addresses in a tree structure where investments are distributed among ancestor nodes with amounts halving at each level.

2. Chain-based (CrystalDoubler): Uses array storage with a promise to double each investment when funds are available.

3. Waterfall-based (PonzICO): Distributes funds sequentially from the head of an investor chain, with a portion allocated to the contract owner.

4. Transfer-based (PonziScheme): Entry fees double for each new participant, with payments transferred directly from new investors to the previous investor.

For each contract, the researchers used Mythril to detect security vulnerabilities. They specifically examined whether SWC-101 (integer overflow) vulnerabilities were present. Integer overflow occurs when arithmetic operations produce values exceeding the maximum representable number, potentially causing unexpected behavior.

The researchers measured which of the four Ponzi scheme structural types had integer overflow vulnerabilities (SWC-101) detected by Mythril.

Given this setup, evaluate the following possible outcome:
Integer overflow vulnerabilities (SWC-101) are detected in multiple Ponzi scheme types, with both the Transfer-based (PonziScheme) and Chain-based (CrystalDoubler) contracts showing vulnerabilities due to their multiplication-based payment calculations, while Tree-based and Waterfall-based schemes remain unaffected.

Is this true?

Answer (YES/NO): NO